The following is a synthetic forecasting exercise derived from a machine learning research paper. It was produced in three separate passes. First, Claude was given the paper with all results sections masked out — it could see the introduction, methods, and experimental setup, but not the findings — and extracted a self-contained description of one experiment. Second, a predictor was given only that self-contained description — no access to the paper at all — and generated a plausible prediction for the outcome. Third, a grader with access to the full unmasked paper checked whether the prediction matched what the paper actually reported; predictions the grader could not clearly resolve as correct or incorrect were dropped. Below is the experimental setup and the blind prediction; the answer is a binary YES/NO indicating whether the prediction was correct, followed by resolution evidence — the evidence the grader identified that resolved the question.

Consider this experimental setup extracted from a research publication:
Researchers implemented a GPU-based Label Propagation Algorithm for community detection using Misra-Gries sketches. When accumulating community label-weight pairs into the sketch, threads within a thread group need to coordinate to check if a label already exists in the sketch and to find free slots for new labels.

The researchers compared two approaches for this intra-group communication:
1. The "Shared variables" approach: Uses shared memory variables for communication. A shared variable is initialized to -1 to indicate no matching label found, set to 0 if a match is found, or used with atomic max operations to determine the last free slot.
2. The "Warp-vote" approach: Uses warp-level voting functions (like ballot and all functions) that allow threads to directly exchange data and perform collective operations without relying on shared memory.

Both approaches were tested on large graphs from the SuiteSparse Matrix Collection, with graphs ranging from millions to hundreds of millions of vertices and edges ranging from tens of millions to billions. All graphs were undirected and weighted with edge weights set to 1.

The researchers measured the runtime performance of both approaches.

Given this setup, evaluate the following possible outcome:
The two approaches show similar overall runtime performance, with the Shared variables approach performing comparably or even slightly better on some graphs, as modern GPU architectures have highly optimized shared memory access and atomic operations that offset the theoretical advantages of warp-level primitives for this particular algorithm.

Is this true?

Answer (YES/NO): NO